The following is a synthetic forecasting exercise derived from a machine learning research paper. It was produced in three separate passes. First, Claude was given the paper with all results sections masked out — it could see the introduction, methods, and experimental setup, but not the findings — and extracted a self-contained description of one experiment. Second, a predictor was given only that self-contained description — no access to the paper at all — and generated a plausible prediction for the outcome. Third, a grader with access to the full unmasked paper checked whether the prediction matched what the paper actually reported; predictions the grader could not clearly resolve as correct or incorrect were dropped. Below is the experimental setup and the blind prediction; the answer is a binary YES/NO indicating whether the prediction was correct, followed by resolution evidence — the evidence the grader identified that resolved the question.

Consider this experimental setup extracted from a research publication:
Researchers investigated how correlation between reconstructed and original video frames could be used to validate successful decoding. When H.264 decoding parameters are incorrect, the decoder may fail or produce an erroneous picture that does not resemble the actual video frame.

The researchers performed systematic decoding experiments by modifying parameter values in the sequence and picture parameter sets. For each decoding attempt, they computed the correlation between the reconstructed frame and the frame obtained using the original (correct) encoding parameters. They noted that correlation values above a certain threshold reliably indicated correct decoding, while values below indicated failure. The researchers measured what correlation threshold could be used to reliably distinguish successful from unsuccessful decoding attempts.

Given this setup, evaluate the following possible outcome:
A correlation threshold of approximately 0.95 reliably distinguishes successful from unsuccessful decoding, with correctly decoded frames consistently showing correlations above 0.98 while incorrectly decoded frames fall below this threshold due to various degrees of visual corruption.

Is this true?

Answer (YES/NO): NO